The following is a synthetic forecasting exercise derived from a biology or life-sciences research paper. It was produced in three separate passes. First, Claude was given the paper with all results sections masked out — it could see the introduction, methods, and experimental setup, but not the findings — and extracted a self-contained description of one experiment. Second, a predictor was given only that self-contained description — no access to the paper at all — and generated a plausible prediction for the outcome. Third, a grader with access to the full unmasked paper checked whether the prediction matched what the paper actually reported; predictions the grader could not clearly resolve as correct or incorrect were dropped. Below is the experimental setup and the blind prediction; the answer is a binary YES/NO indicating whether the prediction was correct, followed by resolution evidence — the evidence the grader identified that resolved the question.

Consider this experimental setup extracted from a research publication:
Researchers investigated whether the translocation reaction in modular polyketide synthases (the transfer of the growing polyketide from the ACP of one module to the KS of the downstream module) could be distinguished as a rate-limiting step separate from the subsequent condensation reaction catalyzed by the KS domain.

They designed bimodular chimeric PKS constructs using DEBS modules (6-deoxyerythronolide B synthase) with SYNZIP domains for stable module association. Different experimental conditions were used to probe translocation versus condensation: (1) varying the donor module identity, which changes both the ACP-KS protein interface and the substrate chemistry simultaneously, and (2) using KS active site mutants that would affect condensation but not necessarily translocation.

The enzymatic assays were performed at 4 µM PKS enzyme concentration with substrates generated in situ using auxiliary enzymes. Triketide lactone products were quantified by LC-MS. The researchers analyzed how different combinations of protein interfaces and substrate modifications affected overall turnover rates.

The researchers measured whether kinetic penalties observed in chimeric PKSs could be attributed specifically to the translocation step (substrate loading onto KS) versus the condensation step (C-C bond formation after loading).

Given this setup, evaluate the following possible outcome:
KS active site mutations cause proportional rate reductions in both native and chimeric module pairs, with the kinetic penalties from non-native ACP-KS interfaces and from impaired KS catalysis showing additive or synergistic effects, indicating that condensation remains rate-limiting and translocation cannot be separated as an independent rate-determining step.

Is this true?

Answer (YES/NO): NO